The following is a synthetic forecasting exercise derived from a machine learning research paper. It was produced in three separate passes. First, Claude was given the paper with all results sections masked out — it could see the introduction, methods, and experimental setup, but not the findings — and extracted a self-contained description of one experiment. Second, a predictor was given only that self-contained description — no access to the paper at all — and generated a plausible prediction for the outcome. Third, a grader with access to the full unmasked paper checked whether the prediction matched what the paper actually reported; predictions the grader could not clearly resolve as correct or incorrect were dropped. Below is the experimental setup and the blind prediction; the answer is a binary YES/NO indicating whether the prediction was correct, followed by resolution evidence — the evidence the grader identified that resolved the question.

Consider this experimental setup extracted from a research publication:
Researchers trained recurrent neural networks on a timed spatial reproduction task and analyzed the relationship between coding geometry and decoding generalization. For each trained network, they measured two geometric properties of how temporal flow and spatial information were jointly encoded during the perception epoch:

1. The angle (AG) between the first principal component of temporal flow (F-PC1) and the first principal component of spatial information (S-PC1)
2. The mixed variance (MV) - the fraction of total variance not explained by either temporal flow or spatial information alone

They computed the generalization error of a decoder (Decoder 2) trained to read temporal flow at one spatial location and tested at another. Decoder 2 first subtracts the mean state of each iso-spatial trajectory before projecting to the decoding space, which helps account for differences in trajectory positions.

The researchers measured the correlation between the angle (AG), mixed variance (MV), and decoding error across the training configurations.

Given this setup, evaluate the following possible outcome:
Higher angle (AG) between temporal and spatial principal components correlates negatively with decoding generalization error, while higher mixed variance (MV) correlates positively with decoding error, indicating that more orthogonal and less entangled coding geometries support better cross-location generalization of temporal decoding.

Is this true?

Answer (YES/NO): NO